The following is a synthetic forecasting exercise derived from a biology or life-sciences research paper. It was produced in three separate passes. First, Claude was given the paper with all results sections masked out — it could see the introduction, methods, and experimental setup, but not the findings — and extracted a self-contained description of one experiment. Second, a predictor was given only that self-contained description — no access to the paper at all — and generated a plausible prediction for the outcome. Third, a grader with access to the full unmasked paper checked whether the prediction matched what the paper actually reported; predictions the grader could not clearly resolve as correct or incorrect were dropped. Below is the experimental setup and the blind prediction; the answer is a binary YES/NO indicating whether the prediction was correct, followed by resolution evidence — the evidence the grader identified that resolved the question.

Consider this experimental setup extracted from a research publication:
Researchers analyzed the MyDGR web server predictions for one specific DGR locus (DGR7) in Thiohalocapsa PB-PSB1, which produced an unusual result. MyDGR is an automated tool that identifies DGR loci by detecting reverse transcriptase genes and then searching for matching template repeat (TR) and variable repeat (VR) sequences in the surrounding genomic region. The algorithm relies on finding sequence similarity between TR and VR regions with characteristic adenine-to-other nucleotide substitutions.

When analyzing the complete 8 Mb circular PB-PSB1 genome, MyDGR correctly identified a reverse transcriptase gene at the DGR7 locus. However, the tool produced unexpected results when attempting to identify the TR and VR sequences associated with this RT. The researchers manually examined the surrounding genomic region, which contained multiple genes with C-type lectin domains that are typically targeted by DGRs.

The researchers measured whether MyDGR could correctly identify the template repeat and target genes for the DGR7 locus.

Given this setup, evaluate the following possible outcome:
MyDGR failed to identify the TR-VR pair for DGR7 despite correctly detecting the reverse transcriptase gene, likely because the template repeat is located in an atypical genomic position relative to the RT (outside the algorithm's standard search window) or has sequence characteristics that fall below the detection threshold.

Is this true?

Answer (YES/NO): NO